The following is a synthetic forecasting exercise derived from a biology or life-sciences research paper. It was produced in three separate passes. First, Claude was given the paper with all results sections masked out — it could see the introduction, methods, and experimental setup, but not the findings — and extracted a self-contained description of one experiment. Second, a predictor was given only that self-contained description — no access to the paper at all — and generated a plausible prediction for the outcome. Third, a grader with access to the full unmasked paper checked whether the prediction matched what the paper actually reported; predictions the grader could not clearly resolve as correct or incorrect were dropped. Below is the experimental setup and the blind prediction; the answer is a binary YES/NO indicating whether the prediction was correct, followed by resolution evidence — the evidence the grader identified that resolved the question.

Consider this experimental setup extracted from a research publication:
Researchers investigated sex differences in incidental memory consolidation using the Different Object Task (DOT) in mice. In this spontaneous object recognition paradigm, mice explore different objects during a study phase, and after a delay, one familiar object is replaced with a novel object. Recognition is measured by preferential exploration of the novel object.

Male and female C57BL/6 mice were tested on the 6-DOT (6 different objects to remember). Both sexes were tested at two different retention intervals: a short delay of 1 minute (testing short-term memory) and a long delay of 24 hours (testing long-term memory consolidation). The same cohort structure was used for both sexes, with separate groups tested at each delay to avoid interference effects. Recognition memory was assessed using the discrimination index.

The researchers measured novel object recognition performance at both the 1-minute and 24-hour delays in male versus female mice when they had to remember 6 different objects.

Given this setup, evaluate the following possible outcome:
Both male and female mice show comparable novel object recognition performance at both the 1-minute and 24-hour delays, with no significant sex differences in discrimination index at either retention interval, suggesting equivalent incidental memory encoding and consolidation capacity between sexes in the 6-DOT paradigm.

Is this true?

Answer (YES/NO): NO